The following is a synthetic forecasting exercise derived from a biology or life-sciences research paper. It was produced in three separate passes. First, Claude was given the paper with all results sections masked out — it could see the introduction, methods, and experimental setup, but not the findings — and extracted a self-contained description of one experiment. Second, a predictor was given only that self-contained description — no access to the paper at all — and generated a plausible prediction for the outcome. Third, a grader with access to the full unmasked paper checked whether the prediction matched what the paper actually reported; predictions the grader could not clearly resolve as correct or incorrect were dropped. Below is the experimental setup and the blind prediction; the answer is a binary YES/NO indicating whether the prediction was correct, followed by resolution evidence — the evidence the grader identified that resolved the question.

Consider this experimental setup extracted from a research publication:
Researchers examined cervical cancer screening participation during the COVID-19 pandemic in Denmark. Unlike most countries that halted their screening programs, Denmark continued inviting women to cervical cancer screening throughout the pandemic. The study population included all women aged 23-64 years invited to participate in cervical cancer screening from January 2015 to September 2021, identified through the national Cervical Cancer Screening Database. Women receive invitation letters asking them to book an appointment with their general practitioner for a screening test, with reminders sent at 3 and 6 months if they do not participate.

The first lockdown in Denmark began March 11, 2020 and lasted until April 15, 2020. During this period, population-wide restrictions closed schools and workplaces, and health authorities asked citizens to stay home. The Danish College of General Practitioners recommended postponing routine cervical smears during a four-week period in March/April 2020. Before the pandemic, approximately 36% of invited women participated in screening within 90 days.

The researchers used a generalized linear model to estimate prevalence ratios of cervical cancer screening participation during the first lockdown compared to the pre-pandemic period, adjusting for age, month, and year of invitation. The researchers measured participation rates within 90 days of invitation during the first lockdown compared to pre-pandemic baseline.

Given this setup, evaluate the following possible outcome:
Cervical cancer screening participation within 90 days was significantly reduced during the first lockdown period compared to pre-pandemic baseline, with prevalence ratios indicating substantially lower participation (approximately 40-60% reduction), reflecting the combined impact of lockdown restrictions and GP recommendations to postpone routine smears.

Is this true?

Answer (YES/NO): NO